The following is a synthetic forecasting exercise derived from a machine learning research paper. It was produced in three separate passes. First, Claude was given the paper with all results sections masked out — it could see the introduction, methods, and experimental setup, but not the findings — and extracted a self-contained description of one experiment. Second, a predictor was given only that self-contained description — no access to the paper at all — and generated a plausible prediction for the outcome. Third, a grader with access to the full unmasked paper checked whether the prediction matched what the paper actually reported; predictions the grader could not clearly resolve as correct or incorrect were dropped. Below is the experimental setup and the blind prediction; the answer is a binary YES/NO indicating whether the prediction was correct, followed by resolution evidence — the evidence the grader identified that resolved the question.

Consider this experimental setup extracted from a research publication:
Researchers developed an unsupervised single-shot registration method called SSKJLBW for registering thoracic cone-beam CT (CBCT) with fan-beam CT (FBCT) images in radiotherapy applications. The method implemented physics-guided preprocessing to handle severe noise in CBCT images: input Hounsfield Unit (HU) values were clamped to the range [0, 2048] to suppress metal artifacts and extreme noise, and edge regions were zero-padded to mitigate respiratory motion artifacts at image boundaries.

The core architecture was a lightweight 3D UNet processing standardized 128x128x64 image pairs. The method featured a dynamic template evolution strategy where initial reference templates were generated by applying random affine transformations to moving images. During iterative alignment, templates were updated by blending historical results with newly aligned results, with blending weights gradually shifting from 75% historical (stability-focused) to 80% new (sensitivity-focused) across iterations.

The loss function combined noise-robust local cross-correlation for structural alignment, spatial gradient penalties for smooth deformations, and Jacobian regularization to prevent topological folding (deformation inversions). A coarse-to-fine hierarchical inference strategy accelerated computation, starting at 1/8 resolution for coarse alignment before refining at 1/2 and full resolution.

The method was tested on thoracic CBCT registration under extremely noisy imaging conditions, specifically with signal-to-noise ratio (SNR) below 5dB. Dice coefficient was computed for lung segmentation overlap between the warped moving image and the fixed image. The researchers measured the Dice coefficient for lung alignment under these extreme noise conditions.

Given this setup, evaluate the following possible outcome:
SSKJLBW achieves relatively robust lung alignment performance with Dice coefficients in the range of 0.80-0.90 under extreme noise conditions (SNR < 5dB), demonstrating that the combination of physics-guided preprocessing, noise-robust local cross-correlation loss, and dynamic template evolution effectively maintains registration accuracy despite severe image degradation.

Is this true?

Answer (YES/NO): YES